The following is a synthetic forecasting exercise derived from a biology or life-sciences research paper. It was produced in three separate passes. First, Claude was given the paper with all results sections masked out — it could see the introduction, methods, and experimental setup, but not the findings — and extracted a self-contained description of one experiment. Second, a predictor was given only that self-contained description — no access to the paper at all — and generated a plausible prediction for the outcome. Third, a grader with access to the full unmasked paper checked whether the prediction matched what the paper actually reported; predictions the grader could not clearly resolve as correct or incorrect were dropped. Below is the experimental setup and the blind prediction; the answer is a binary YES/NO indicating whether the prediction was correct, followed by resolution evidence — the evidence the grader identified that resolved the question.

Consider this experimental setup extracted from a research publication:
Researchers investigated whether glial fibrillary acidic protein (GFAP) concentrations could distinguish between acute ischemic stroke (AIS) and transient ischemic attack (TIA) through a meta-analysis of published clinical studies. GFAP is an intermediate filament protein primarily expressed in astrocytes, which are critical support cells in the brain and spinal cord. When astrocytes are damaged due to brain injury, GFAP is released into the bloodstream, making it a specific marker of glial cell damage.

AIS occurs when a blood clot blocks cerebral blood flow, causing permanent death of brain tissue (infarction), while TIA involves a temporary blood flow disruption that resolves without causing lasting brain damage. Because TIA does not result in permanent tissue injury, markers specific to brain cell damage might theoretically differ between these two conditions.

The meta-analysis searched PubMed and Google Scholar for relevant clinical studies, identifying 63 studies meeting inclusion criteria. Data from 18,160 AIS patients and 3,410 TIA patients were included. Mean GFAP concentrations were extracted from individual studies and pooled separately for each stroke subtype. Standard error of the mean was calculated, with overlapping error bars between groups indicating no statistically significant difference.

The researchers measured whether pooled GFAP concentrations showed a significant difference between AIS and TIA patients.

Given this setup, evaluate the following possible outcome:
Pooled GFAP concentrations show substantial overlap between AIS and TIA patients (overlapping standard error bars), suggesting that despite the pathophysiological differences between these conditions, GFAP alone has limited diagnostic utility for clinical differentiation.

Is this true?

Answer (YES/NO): YES